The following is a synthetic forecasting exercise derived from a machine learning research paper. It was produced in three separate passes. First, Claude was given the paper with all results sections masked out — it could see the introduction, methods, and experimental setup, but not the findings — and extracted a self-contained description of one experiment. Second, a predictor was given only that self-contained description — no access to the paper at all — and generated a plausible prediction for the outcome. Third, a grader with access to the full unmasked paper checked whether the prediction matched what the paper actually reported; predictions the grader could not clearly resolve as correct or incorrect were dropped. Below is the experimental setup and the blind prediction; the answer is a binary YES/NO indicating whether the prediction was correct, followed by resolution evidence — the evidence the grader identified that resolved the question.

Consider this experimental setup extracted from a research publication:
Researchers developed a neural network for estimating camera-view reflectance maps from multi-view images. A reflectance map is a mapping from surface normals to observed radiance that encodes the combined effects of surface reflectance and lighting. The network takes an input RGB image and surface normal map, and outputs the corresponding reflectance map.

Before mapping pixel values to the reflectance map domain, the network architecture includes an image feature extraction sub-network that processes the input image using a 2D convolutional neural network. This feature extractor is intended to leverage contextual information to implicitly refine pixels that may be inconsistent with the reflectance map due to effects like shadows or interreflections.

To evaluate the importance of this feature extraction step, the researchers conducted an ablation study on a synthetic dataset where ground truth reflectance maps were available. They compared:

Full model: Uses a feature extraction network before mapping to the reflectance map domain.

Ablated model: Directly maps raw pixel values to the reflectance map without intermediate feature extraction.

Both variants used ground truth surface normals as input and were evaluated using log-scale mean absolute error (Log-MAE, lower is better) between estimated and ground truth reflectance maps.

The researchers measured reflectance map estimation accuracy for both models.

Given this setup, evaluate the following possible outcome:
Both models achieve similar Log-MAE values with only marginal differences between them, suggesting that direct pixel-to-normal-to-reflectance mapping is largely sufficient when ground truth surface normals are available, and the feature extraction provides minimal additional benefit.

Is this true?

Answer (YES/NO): NO